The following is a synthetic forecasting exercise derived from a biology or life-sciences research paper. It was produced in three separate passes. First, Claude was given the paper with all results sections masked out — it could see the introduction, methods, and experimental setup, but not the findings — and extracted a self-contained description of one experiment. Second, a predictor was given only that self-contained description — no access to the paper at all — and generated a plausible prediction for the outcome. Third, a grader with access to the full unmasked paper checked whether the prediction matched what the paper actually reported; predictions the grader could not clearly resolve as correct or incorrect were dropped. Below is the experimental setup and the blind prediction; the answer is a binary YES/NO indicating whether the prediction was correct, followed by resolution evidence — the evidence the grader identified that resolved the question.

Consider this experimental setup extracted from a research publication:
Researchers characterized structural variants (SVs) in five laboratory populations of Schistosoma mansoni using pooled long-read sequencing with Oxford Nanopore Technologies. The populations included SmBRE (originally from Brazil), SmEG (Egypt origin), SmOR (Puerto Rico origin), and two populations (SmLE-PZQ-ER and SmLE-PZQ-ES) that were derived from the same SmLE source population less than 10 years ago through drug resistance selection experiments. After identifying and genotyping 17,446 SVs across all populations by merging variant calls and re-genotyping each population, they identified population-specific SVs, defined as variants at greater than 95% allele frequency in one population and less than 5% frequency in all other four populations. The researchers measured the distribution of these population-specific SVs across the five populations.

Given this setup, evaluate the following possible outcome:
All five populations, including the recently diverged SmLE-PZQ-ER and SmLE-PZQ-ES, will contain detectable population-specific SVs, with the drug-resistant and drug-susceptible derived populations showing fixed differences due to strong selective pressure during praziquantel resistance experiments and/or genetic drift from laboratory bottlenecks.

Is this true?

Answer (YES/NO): NO